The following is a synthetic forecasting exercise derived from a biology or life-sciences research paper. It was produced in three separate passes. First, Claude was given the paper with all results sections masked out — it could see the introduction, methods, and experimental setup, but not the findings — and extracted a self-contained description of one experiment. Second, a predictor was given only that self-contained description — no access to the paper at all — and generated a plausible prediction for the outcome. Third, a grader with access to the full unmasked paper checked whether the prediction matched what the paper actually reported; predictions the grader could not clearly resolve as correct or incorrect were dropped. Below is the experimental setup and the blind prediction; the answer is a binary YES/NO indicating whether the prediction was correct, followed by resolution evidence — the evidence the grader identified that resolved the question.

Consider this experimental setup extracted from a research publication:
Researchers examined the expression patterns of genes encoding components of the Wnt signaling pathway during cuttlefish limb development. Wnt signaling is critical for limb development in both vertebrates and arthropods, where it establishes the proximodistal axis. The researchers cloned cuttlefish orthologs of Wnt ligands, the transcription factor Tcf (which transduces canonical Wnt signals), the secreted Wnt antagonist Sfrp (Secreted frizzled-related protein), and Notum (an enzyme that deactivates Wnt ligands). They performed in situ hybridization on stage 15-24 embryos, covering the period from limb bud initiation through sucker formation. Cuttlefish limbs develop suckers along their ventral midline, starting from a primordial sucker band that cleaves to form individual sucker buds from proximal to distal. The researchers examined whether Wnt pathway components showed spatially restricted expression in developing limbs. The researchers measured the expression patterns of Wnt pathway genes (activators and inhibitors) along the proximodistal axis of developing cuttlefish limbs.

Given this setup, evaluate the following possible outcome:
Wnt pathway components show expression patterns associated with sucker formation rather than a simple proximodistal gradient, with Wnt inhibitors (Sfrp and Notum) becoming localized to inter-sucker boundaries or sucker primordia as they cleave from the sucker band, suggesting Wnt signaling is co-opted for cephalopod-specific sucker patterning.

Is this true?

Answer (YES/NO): NO